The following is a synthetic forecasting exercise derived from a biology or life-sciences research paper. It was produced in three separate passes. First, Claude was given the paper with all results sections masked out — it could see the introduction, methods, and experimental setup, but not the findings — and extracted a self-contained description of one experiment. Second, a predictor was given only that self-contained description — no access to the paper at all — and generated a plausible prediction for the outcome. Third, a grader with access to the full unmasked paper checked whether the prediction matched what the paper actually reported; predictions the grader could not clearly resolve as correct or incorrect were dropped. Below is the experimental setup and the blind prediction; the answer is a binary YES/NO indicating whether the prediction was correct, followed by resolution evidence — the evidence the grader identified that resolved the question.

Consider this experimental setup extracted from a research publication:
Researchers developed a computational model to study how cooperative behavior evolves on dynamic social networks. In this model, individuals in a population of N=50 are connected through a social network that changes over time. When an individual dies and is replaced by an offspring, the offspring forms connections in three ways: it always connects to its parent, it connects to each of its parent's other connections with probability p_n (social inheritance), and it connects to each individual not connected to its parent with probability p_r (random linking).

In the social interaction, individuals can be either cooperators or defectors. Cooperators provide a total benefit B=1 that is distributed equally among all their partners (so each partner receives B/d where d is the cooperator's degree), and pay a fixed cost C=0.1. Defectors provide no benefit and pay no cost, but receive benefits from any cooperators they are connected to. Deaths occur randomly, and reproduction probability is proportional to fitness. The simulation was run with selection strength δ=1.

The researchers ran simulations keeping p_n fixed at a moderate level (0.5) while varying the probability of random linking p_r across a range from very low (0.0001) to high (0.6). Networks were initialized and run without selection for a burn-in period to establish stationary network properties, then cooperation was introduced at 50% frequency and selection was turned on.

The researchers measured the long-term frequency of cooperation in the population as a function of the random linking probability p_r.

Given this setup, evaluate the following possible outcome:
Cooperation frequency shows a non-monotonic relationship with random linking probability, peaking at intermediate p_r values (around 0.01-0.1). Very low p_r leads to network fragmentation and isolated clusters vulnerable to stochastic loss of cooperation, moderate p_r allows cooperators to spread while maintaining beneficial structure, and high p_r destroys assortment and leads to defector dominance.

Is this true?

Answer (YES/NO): NO